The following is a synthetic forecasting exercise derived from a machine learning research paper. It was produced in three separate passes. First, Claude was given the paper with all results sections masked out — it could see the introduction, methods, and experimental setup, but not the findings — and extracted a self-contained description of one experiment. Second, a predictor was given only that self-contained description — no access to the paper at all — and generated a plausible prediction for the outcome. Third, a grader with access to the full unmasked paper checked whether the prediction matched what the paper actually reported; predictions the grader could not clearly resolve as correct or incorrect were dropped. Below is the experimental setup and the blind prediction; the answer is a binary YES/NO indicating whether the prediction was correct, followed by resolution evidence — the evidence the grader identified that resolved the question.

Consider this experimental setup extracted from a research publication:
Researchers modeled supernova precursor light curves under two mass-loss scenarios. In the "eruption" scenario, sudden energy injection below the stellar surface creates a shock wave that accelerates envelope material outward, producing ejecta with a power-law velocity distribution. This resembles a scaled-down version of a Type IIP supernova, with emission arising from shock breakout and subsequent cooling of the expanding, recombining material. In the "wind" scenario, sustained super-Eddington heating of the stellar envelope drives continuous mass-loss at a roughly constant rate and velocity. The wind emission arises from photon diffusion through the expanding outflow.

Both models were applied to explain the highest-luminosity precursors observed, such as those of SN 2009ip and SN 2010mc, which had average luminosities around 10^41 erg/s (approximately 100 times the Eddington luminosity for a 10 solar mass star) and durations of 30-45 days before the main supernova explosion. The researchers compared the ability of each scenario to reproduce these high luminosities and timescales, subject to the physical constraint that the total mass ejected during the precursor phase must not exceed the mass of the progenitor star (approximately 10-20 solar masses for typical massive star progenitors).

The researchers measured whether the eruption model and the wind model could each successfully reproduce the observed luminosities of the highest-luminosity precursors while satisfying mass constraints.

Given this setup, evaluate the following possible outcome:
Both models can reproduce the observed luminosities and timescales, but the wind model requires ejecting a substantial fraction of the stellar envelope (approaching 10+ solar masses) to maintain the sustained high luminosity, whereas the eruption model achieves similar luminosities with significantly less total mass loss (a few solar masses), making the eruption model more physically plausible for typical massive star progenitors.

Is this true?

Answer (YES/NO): NO